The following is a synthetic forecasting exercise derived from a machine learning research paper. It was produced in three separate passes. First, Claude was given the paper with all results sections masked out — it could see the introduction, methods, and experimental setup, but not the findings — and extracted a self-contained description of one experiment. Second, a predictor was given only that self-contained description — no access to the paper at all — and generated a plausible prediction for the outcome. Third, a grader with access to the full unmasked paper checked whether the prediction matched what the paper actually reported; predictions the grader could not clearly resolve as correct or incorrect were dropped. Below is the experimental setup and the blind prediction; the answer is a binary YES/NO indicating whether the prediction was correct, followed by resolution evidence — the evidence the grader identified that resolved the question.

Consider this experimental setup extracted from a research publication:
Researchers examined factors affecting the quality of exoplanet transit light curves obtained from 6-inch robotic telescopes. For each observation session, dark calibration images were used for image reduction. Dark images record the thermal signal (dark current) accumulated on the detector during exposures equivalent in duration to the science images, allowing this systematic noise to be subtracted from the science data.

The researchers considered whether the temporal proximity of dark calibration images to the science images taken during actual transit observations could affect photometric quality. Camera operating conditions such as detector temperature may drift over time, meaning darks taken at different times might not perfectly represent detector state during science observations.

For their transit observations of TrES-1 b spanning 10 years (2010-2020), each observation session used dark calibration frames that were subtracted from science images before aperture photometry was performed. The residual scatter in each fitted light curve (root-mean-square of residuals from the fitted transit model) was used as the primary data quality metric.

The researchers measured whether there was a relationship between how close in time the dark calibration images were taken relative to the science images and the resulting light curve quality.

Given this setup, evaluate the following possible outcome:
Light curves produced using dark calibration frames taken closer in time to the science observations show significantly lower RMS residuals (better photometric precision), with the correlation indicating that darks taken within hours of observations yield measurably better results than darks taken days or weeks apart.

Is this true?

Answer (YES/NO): NO